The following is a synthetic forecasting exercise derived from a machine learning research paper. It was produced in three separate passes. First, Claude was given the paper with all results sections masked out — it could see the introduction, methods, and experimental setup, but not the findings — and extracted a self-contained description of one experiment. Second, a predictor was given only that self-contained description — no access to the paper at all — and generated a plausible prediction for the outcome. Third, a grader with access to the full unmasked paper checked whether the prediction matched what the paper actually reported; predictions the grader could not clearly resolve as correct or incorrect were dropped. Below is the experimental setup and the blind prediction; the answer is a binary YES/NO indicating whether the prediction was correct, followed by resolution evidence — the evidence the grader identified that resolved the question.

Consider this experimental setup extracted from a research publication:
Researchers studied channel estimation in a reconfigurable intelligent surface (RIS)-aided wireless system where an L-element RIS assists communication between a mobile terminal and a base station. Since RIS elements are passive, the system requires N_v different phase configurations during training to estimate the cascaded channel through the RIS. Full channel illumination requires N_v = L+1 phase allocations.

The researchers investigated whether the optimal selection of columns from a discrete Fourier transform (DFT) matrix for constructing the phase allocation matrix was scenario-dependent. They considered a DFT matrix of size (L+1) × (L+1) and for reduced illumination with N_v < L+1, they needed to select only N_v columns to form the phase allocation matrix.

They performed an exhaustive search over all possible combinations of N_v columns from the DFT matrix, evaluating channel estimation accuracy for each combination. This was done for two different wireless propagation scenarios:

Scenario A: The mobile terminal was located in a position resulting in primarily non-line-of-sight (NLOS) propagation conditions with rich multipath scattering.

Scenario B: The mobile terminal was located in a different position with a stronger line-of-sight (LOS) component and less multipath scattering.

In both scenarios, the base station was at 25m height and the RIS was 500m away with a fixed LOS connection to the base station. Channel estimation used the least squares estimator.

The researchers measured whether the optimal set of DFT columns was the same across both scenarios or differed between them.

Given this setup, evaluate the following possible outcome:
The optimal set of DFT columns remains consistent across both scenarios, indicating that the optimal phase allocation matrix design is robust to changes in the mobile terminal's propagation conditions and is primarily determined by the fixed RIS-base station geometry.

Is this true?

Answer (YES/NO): NO